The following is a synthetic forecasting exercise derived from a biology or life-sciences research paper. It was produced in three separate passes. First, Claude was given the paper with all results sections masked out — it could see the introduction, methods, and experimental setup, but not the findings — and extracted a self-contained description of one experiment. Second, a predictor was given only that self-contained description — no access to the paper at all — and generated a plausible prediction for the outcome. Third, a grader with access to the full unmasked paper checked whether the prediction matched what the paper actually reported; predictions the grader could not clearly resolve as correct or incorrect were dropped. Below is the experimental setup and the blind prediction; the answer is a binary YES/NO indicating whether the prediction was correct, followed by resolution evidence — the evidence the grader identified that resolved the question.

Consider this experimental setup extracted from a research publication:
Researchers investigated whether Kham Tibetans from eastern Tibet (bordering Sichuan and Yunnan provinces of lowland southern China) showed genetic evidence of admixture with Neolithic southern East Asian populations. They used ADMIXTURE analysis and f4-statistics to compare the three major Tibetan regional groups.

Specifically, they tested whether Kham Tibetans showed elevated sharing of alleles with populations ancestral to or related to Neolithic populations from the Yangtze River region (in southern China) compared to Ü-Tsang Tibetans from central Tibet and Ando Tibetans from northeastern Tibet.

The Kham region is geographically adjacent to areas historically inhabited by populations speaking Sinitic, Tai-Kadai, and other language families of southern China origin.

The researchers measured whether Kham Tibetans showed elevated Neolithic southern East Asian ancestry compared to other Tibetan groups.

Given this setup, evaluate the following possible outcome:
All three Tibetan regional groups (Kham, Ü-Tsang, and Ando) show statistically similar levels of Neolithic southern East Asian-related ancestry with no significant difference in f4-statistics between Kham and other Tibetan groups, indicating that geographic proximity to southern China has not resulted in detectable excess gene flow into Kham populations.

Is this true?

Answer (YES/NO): NO